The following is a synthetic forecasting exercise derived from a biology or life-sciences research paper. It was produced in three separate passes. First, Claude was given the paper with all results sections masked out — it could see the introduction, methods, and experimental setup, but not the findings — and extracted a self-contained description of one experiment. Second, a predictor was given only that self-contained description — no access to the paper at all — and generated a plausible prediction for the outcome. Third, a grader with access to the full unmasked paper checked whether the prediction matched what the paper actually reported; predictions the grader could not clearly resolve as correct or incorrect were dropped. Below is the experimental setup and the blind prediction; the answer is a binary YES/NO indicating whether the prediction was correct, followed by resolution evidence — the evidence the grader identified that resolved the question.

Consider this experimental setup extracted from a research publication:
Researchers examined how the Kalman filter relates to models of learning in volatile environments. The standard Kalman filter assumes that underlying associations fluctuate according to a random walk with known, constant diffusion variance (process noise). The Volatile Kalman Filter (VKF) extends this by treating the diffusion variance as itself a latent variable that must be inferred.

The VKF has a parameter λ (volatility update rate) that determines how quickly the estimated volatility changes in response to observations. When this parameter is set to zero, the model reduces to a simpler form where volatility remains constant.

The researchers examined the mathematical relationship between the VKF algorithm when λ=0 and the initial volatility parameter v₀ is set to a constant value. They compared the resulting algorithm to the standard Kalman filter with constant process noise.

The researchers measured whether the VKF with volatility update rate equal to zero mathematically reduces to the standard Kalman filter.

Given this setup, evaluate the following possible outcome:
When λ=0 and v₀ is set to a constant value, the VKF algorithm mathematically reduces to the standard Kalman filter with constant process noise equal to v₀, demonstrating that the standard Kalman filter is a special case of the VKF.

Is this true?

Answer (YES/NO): YES